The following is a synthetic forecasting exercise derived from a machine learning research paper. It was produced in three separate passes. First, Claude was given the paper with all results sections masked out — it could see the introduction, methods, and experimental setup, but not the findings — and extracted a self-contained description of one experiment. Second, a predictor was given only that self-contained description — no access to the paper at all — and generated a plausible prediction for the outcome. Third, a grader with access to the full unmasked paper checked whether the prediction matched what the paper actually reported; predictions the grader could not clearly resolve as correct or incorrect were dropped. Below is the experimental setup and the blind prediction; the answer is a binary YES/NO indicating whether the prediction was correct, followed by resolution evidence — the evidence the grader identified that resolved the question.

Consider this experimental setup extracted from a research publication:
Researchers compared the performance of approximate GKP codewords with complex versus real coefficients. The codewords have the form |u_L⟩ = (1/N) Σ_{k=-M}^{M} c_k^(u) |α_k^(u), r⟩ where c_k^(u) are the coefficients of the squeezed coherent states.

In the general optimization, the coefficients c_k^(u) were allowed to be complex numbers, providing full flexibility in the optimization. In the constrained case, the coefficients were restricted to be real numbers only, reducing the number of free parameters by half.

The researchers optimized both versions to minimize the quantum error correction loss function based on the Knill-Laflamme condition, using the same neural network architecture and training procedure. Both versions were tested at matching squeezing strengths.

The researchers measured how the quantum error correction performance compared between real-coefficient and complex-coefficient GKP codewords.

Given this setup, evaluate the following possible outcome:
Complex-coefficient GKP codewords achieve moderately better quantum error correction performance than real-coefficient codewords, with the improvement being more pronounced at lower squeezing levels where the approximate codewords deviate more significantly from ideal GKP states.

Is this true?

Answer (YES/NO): NO